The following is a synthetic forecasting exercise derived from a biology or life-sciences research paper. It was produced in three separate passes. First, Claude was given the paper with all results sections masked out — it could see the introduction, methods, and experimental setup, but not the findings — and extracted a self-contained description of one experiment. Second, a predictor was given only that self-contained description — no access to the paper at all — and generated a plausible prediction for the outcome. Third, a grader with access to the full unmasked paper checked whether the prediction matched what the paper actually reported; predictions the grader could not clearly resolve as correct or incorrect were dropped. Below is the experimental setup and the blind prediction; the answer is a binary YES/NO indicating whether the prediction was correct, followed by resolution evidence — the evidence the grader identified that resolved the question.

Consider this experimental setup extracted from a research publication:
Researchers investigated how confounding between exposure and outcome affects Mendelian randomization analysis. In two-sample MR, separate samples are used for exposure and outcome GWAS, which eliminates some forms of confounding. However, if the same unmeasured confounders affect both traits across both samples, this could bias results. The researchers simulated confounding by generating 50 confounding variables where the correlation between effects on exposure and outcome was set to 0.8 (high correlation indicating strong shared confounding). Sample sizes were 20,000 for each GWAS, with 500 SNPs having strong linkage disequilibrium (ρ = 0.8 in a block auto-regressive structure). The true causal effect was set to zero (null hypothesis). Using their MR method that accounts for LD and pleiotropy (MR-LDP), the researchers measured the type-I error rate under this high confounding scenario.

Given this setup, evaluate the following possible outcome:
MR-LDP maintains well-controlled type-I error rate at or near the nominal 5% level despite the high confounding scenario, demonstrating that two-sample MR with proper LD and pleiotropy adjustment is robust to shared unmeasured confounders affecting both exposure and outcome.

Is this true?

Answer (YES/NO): YES